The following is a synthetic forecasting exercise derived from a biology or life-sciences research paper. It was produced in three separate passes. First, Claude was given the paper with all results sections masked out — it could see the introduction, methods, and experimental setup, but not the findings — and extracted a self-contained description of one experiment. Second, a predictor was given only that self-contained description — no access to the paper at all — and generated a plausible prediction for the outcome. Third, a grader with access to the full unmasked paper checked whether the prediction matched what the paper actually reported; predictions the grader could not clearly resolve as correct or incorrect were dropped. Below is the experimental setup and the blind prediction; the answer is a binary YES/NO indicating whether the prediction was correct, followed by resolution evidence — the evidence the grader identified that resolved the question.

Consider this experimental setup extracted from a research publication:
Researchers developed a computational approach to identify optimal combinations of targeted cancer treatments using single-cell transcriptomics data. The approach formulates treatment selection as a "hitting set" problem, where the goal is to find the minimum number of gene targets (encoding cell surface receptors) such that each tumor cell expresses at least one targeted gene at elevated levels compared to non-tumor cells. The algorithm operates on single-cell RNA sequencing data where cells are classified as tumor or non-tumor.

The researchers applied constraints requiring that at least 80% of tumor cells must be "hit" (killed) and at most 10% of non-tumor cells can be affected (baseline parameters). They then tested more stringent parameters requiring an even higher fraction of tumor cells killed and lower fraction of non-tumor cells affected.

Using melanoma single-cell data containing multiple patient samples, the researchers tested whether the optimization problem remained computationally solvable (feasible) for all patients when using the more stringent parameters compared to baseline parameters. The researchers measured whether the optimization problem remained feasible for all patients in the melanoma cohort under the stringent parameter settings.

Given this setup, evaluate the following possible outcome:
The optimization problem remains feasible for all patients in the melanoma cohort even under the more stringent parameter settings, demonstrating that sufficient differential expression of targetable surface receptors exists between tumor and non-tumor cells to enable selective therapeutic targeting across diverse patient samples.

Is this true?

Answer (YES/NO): NO